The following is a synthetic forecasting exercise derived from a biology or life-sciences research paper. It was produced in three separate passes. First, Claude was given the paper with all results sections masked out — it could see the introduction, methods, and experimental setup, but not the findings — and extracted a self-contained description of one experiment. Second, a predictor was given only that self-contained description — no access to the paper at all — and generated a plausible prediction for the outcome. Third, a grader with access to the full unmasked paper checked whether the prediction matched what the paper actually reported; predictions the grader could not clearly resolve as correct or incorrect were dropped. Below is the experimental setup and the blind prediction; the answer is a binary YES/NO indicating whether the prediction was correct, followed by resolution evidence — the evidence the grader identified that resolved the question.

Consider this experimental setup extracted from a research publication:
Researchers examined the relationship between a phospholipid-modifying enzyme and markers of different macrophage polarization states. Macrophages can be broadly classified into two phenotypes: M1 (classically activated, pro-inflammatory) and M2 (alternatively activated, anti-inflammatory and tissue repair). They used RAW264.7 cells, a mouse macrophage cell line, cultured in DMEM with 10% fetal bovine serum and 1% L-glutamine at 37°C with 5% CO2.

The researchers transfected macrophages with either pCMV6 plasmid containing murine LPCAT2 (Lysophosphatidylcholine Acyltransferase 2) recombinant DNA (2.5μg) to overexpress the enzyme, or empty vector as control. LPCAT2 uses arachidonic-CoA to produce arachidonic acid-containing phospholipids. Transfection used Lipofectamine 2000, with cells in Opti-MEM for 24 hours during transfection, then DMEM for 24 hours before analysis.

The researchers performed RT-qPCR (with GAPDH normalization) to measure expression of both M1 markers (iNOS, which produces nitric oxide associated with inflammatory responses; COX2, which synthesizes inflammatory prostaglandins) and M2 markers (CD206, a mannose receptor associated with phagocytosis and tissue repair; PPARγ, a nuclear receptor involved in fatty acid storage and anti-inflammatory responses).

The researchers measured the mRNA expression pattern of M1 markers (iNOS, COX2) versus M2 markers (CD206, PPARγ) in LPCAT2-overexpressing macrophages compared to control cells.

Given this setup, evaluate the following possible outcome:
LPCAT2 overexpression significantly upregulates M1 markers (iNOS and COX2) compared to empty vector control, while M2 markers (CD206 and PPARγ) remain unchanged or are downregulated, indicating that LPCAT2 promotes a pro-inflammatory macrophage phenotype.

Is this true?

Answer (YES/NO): NO